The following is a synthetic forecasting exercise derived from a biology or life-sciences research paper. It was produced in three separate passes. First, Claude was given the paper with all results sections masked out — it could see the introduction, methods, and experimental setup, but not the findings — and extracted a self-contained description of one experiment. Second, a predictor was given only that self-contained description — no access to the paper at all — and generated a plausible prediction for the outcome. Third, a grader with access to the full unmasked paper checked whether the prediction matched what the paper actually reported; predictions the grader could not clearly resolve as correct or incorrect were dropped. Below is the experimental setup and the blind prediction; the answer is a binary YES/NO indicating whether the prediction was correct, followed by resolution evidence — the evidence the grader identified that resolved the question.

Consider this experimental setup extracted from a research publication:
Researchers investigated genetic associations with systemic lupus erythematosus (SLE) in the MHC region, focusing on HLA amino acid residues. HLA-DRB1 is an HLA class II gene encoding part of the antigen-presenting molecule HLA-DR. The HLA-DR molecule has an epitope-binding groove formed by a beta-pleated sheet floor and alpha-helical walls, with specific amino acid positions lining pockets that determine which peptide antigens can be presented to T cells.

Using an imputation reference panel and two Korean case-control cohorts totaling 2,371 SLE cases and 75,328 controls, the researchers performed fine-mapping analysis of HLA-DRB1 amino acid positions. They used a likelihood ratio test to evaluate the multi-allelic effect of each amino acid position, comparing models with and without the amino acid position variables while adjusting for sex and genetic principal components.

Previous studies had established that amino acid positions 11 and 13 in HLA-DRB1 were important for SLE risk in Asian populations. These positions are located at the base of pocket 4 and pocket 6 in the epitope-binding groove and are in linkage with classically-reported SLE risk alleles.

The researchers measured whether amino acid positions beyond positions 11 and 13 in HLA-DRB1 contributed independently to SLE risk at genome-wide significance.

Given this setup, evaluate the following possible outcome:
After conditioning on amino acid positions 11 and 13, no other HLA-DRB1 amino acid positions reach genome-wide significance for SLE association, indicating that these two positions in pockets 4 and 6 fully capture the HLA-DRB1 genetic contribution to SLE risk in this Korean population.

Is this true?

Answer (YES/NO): NO